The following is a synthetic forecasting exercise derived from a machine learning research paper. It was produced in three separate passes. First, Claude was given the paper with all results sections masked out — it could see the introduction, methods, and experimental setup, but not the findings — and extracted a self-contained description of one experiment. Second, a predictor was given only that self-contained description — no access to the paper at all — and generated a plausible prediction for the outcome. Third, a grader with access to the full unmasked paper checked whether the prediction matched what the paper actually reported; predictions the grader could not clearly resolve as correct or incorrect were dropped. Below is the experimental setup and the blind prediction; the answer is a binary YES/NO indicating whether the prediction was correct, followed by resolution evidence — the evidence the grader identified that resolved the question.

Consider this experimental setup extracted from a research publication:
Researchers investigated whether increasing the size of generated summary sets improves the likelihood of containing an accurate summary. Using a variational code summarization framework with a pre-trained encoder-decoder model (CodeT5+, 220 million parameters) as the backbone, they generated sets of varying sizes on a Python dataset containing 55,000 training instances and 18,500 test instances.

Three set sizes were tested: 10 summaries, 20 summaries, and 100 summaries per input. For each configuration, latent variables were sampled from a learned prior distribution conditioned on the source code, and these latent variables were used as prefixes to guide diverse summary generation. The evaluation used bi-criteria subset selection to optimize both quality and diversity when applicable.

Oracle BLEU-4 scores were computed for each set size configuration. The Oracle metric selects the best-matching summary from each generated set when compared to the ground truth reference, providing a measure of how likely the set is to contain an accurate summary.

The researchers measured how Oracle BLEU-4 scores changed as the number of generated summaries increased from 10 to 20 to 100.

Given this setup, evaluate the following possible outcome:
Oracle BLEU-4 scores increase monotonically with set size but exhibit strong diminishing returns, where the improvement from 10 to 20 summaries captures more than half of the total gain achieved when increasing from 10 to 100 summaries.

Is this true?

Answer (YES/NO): NO